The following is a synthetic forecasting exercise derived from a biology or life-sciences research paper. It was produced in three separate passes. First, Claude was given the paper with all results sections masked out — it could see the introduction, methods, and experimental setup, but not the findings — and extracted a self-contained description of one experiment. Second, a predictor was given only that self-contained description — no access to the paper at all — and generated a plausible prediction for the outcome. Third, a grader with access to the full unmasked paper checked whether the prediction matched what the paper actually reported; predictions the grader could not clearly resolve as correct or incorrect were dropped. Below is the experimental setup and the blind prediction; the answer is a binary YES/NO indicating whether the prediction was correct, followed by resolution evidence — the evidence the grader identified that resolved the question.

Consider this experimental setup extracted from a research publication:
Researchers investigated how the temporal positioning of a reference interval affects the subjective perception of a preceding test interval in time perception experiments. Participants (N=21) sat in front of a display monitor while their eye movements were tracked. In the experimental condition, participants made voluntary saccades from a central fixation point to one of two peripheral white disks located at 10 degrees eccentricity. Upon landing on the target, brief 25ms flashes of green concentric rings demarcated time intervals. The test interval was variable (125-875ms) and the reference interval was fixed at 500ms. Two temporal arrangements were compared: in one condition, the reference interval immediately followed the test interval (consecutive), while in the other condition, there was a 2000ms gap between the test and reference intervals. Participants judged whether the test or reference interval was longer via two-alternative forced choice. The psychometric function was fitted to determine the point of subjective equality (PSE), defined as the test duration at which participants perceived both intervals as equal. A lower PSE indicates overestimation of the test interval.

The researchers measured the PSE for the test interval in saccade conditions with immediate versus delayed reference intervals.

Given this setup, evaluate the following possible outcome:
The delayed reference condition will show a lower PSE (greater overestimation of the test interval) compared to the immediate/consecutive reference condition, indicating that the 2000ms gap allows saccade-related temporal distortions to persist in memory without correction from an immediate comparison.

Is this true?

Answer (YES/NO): NO